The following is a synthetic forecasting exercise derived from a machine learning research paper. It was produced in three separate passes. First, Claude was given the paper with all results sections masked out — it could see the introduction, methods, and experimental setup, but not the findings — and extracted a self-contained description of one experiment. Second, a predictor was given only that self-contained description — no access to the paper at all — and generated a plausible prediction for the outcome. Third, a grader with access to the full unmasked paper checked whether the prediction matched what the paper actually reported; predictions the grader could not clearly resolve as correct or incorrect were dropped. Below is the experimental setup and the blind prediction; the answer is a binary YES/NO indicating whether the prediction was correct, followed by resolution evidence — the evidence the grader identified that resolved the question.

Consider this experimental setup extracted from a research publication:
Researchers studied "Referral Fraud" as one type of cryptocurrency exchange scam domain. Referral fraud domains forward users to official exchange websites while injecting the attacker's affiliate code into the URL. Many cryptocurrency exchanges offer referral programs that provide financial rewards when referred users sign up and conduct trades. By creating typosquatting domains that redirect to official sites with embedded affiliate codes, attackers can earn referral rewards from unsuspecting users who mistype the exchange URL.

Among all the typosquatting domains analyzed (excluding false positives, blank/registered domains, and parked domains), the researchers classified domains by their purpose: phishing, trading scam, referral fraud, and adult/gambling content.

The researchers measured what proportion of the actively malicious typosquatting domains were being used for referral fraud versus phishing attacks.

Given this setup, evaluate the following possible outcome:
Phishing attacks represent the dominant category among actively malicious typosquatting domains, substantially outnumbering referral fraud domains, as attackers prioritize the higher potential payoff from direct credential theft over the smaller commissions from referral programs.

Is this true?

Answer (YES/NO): NO